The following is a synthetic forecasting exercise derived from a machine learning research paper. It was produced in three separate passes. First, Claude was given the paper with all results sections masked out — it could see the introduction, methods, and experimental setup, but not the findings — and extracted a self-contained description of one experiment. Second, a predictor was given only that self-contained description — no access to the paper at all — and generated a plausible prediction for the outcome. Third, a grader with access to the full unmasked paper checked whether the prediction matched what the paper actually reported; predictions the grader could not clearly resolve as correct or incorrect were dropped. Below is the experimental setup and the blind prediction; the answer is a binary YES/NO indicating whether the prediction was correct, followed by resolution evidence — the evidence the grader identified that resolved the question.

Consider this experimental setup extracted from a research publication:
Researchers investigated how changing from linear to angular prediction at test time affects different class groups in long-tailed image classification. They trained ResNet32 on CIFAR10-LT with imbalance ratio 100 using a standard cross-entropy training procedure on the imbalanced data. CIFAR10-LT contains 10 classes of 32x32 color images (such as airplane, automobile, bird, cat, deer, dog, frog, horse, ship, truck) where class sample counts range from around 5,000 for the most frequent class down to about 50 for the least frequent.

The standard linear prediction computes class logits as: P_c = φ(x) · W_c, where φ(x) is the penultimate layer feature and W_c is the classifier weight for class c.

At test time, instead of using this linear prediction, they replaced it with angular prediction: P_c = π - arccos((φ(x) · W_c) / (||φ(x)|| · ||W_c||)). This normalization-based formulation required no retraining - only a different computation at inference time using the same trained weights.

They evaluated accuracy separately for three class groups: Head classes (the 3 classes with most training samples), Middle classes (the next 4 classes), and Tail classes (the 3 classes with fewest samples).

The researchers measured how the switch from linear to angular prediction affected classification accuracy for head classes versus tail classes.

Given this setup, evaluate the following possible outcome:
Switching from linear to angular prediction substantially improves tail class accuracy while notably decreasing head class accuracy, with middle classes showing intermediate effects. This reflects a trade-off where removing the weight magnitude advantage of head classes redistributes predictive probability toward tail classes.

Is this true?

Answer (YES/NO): NO